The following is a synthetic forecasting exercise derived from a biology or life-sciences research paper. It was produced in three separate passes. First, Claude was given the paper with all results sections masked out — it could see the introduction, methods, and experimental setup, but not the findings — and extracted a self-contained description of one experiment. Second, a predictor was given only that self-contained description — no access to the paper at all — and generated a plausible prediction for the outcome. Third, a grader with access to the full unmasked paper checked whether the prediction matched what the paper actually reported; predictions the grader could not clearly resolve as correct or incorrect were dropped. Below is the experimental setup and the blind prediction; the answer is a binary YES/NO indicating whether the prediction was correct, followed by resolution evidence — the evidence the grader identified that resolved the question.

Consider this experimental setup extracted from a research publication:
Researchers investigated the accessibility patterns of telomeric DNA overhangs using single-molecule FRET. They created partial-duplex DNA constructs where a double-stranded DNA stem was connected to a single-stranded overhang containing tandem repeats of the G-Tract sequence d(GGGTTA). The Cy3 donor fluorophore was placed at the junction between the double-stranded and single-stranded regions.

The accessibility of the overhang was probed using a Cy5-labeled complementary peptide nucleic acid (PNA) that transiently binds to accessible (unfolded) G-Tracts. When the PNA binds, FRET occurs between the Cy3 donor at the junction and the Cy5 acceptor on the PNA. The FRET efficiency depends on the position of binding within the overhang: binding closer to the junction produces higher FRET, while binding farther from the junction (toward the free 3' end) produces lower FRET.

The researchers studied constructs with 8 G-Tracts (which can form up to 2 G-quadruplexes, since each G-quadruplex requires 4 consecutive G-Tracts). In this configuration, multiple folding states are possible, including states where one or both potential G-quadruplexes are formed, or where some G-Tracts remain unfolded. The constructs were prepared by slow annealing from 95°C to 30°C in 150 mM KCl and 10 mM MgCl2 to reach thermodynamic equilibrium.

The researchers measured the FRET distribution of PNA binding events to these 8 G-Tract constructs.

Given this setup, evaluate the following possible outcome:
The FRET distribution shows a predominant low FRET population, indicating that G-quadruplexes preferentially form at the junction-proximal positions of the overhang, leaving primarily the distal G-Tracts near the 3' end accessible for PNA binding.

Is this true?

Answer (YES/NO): NO